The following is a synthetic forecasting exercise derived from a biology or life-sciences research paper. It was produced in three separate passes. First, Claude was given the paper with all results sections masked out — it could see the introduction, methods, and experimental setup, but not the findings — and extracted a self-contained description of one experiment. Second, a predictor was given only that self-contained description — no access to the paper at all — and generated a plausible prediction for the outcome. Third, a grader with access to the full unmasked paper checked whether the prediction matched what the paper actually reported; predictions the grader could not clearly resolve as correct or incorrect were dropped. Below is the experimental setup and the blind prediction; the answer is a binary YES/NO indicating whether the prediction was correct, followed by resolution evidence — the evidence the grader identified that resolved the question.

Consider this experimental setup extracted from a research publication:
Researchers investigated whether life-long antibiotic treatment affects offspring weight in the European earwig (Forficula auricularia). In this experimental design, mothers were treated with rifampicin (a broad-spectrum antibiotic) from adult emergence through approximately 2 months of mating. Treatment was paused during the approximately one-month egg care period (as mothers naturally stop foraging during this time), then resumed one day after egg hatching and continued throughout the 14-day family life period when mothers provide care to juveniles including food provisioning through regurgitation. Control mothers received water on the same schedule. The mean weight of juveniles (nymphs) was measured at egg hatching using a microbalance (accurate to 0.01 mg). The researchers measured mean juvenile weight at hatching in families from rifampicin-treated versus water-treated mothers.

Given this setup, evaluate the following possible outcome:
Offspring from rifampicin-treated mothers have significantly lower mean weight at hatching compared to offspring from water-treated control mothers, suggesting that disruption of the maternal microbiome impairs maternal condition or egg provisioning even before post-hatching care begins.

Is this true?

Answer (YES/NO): YES